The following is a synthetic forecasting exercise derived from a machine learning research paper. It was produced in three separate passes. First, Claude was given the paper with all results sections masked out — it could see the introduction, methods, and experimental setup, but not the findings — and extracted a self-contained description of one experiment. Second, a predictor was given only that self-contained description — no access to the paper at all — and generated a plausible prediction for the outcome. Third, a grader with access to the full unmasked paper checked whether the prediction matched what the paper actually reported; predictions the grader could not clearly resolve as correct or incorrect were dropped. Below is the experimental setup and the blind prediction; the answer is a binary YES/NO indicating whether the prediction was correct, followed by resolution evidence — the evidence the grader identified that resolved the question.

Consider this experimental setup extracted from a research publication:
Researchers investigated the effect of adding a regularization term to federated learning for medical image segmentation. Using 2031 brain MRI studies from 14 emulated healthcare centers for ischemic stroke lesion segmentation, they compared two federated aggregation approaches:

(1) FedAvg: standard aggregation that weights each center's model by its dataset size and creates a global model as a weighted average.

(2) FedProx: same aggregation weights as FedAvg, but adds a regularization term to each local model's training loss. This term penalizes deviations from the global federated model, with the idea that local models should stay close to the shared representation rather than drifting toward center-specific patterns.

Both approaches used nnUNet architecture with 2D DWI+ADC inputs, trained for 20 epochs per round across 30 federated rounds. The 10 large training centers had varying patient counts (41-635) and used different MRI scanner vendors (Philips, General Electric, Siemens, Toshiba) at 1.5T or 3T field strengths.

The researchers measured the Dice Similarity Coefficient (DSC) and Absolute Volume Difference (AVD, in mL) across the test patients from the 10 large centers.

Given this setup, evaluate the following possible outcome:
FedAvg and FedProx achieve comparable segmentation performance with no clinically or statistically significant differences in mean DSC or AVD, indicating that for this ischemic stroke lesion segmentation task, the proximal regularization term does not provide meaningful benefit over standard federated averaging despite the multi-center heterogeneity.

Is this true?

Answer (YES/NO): NO